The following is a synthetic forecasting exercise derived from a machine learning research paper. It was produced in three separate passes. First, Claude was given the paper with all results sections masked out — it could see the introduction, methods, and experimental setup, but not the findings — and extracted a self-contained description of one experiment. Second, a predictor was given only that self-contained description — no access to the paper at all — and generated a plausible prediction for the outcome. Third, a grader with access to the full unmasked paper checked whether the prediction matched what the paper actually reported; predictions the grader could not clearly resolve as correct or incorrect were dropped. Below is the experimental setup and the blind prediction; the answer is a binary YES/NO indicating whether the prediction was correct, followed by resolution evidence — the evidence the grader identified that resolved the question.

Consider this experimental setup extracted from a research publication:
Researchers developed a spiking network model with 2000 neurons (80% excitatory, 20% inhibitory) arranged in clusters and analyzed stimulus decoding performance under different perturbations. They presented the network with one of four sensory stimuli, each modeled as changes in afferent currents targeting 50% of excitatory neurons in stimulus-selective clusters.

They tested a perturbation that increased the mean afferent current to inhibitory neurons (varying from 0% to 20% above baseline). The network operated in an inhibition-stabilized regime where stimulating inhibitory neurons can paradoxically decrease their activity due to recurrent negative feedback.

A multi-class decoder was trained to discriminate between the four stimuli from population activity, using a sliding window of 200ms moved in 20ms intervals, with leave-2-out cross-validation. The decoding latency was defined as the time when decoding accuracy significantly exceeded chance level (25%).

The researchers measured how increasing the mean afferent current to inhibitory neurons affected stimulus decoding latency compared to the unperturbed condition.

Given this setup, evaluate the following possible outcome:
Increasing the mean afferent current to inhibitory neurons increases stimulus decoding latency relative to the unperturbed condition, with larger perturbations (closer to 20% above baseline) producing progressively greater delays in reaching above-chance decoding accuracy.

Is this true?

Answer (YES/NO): YES